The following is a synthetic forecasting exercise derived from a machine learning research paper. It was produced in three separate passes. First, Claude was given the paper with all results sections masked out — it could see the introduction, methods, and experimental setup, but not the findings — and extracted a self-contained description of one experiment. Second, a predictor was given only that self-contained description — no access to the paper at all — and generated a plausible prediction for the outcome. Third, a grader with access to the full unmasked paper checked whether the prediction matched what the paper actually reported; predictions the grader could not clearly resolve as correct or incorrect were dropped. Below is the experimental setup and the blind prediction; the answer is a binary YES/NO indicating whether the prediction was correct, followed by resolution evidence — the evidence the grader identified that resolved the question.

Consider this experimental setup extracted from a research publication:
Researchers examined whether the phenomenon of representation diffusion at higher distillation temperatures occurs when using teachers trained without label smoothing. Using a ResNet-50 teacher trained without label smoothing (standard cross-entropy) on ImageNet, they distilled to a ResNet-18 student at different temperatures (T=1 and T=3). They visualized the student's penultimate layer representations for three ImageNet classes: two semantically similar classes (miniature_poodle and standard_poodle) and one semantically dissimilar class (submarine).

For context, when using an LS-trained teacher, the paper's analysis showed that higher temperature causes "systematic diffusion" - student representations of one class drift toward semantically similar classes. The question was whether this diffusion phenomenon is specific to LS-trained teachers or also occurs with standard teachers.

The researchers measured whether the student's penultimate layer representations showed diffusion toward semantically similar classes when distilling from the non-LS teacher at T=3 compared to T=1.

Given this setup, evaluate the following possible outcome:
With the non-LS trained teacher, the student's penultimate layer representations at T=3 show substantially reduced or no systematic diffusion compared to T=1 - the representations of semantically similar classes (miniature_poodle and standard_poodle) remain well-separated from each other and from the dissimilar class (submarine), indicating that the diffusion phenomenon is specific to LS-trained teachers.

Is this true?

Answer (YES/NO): NO